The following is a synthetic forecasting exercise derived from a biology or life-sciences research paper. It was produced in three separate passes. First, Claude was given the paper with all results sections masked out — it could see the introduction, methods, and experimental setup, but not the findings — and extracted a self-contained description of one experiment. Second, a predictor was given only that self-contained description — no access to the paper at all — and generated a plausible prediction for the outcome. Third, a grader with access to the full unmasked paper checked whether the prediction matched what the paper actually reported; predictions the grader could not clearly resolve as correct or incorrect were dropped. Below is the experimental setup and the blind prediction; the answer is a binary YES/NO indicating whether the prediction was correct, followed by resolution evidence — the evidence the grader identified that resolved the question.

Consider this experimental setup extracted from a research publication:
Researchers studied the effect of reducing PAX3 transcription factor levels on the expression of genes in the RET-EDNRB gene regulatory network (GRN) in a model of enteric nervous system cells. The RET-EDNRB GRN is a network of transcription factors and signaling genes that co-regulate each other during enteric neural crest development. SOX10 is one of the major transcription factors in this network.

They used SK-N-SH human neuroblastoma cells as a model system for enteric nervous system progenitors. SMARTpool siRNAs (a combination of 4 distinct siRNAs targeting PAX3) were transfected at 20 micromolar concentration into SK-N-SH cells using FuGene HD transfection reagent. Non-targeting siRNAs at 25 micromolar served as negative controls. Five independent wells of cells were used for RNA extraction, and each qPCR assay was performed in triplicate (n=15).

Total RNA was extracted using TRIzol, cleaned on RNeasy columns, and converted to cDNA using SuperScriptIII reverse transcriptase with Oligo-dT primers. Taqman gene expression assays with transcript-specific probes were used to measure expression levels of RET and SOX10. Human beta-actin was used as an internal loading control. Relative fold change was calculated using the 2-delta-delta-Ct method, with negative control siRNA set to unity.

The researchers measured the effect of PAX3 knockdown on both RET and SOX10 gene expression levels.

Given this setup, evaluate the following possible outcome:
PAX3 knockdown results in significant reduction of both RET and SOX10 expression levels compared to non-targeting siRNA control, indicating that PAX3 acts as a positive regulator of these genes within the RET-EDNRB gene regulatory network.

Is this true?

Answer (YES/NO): YES